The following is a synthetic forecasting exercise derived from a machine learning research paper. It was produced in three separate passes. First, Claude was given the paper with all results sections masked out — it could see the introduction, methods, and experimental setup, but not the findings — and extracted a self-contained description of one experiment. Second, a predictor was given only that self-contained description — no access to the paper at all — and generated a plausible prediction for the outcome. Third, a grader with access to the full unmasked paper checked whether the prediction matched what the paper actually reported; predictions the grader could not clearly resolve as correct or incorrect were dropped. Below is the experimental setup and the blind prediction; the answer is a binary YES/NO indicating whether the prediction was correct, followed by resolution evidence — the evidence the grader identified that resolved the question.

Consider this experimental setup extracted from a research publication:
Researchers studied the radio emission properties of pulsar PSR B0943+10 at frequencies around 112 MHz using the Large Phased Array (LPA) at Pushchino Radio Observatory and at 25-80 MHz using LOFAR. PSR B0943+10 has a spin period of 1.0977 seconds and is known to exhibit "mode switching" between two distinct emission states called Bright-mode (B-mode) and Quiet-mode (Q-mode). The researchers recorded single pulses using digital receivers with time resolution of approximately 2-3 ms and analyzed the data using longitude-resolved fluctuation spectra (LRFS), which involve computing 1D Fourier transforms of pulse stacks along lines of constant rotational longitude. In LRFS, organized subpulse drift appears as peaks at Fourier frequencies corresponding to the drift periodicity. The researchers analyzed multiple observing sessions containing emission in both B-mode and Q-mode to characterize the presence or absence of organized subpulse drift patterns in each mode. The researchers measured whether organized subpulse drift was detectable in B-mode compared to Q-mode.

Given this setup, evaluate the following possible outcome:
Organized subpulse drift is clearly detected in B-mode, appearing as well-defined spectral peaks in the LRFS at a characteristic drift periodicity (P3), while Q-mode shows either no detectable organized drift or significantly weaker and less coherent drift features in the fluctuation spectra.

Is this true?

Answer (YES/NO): YES